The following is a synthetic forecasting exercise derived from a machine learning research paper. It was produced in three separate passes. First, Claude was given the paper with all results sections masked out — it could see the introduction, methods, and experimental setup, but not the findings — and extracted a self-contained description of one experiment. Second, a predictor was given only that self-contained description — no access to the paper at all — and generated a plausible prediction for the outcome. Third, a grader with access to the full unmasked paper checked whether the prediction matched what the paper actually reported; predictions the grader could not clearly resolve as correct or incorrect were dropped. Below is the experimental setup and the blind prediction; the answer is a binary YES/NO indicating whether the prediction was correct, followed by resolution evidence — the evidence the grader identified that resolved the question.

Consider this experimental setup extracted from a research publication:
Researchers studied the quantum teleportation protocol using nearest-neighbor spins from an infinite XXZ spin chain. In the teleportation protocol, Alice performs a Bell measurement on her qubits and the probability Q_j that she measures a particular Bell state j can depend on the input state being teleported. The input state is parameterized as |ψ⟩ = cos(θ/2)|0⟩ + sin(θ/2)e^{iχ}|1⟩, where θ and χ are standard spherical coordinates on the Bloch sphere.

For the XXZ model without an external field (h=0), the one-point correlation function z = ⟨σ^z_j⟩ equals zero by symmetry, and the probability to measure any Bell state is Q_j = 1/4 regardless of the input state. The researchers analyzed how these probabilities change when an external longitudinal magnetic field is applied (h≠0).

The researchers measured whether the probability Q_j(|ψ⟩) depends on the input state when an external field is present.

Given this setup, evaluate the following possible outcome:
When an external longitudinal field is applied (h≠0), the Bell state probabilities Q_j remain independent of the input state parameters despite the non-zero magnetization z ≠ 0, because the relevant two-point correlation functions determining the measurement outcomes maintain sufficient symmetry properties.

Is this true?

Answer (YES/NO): NO